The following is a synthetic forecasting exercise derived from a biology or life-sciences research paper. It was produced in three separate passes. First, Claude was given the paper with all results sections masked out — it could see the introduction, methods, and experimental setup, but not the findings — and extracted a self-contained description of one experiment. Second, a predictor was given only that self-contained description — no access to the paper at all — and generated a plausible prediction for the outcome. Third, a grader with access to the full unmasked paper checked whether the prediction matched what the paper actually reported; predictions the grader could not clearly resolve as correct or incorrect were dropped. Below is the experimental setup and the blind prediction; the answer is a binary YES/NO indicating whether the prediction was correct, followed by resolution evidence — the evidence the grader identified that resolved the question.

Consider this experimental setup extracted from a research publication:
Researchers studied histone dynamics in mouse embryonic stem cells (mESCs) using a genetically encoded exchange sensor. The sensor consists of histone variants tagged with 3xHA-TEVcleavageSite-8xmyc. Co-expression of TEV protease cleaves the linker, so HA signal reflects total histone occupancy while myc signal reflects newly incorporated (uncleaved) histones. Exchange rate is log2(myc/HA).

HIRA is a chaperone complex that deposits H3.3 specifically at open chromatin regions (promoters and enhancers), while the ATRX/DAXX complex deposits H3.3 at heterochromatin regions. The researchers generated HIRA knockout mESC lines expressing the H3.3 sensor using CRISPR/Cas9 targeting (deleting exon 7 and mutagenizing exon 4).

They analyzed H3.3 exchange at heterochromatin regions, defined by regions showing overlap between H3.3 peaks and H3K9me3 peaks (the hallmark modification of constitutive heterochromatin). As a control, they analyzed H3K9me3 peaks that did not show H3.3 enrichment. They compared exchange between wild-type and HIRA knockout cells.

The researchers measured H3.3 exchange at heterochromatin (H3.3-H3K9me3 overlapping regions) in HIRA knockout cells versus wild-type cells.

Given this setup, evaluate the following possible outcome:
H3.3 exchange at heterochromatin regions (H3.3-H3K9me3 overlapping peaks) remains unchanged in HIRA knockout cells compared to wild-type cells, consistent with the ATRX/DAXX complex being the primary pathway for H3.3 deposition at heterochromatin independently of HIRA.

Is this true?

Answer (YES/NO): YES